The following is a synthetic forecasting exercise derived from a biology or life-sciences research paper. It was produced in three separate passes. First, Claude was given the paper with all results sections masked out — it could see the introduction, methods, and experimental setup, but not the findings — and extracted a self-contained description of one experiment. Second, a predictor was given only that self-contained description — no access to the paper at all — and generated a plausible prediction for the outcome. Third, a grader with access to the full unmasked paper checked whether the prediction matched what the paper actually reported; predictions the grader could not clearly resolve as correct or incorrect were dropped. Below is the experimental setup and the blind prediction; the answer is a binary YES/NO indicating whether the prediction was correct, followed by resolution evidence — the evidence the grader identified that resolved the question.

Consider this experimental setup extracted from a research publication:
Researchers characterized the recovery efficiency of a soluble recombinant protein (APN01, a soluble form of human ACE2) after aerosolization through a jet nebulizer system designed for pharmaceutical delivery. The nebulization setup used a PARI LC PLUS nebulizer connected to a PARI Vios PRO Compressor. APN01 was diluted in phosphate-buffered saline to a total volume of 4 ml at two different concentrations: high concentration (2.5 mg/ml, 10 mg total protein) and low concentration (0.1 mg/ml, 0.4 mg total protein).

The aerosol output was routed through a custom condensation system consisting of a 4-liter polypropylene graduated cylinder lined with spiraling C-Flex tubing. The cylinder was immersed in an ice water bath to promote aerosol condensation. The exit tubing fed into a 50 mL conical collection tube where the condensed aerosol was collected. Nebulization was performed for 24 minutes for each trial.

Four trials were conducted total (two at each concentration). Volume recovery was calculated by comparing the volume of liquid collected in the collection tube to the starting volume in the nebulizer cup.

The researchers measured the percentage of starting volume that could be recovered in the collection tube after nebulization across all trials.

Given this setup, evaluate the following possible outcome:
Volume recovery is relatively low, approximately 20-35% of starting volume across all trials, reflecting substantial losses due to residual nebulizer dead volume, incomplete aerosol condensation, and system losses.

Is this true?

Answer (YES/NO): NO